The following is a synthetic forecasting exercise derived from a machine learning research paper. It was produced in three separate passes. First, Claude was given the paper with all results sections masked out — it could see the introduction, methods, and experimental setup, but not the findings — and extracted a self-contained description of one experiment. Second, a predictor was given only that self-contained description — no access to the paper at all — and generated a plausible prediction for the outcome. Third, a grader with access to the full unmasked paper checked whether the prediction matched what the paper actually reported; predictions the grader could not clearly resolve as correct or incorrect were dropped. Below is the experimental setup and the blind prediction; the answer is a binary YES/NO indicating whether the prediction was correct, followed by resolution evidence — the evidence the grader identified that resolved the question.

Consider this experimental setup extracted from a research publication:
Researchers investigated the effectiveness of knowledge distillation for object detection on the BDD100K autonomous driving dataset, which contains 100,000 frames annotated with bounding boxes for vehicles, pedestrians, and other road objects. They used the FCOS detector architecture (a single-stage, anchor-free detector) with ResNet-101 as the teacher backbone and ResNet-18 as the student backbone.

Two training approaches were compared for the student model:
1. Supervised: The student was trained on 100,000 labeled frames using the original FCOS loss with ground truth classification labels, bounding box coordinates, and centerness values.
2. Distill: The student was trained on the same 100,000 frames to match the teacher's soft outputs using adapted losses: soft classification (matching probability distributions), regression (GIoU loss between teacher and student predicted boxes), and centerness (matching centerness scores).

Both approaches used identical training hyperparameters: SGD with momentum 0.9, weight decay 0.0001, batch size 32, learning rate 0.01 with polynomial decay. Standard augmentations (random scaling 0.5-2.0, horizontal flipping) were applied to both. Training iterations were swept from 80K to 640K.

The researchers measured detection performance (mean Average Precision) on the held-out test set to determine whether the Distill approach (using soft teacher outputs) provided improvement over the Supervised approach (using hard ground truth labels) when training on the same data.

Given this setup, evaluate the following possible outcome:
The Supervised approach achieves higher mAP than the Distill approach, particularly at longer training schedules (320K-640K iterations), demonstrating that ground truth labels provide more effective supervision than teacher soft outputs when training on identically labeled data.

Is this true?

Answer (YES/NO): NO